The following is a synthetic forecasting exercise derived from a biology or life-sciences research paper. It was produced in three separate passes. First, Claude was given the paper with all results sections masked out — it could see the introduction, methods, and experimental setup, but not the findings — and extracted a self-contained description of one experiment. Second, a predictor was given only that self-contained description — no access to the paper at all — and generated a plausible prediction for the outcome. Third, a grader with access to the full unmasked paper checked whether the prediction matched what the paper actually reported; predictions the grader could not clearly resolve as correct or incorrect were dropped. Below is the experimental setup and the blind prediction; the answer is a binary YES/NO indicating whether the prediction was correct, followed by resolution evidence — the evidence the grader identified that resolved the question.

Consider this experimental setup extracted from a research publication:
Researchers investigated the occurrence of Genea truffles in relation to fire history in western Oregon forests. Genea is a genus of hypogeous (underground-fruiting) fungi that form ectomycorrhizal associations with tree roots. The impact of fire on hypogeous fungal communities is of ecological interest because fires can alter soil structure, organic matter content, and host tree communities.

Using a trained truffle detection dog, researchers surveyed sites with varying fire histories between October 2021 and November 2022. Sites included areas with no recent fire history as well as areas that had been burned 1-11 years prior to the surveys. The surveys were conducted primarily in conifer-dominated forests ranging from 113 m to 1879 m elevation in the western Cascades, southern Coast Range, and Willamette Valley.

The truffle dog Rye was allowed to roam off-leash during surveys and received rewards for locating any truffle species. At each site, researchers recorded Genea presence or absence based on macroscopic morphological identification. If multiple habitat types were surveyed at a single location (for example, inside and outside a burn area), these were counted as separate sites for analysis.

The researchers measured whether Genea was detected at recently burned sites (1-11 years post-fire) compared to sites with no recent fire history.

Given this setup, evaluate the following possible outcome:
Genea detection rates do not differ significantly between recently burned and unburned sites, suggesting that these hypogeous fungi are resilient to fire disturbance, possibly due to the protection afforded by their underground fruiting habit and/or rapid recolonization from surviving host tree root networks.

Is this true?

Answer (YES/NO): NO